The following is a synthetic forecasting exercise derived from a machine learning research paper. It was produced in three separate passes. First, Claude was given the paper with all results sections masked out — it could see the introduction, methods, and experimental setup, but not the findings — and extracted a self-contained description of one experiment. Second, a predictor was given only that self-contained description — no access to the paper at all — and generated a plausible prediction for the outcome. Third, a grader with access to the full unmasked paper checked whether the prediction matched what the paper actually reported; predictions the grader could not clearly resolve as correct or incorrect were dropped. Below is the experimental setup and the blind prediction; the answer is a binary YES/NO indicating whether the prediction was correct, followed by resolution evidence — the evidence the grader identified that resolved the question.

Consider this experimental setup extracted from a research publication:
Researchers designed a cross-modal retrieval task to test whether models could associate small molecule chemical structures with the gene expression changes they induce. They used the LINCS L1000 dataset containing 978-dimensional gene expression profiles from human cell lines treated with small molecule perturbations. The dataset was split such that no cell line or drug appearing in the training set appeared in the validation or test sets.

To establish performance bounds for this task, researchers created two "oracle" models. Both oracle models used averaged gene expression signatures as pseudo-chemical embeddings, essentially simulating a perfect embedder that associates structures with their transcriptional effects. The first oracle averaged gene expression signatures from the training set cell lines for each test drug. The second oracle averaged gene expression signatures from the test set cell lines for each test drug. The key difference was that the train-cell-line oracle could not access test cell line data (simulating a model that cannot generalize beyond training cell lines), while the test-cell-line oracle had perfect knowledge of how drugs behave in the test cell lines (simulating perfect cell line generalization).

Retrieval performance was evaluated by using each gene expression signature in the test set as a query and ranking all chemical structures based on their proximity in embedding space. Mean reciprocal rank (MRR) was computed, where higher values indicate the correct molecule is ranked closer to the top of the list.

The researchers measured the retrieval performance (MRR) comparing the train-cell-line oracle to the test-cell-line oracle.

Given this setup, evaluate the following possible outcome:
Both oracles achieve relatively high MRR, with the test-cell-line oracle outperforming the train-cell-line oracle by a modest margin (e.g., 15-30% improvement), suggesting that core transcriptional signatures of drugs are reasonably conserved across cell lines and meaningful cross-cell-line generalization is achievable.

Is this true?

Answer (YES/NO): NO